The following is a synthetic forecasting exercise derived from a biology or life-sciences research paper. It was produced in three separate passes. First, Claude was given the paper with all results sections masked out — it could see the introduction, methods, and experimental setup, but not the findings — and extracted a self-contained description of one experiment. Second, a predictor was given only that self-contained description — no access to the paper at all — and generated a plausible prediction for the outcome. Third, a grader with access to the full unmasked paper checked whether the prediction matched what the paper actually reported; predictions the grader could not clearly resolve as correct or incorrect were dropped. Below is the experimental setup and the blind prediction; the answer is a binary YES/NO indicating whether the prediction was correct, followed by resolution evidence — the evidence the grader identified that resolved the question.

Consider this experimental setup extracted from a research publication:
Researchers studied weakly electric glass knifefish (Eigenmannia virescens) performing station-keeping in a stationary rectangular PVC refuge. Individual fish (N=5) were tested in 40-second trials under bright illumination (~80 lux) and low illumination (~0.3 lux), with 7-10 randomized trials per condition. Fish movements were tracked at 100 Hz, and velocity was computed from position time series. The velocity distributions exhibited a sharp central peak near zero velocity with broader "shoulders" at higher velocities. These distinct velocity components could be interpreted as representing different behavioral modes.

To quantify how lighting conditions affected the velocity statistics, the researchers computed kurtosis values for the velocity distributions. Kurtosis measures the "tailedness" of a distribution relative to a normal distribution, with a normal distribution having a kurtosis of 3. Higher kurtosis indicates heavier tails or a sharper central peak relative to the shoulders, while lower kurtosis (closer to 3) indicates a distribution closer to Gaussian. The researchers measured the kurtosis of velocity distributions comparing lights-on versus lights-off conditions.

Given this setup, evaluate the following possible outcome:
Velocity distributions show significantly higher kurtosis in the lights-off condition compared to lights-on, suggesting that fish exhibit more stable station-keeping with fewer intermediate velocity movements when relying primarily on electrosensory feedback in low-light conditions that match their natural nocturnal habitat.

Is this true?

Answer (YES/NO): NO